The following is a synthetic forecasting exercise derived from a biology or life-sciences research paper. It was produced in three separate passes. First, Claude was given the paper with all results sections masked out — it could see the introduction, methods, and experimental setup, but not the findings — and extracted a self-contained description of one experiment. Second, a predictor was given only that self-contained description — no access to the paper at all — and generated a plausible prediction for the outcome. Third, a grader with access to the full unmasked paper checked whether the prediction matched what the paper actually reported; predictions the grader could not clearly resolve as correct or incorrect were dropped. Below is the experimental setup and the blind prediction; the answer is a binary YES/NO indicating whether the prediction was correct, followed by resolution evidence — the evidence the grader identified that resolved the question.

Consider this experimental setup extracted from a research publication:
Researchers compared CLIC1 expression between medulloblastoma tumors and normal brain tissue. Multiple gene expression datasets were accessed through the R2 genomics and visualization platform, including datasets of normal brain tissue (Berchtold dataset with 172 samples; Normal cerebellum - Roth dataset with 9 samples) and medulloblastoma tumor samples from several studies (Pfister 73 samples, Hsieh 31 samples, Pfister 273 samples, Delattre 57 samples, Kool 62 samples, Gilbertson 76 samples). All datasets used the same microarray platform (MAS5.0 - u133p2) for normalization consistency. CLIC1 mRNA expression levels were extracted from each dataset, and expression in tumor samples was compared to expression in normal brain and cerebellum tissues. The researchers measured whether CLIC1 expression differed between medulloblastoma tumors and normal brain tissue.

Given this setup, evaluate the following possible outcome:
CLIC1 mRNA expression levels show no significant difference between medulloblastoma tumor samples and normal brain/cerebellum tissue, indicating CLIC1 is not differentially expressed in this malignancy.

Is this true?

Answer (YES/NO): NO